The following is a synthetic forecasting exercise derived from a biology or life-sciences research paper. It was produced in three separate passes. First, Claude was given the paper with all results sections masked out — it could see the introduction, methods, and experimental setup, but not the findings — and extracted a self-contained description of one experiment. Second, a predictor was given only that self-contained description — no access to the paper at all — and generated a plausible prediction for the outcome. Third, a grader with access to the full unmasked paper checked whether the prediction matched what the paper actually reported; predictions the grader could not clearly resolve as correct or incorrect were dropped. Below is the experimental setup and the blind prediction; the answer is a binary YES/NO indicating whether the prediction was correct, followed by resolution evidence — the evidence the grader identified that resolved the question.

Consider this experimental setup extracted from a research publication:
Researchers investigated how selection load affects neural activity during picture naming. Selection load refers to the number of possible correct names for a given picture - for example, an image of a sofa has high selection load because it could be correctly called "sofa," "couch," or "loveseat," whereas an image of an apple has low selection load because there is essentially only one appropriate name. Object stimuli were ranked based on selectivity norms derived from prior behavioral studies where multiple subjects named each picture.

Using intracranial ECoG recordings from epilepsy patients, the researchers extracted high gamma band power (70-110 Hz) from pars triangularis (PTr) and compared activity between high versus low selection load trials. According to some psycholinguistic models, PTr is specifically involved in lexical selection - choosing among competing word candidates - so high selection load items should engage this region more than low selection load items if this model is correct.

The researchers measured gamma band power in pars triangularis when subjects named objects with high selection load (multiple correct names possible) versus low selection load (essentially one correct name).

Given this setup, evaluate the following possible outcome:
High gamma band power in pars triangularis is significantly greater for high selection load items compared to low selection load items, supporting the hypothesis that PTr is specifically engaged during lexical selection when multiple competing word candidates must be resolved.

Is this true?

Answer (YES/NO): YES